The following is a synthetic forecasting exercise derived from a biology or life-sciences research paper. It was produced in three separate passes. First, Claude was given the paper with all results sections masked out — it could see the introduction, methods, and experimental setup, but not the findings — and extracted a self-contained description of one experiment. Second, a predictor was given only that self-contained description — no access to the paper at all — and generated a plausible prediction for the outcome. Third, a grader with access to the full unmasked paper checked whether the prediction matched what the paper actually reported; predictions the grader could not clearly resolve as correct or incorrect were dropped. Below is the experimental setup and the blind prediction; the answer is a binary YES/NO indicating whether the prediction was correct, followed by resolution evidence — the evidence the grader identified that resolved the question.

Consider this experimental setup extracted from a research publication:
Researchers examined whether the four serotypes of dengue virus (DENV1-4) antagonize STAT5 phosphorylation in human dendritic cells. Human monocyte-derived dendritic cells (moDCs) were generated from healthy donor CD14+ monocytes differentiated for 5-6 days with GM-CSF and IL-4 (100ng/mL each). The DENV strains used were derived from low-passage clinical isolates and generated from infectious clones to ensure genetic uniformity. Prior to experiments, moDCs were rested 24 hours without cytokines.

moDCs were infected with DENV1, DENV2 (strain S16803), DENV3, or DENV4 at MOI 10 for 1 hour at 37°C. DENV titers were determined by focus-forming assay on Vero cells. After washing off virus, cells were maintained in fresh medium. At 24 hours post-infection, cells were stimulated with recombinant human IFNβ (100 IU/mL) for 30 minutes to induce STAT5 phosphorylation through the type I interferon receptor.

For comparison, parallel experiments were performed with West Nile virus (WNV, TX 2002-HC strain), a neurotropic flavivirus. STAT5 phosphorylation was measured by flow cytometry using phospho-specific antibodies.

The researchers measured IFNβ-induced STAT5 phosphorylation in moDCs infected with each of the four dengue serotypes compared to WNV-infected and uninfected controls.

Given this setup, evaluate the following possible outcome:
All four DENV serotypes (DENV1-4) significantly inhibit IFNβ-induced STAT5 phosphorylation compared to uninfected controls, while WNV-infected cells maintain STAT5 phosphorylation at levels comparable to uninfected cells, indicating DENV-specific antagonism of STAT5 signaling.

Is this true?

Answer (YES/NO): NO